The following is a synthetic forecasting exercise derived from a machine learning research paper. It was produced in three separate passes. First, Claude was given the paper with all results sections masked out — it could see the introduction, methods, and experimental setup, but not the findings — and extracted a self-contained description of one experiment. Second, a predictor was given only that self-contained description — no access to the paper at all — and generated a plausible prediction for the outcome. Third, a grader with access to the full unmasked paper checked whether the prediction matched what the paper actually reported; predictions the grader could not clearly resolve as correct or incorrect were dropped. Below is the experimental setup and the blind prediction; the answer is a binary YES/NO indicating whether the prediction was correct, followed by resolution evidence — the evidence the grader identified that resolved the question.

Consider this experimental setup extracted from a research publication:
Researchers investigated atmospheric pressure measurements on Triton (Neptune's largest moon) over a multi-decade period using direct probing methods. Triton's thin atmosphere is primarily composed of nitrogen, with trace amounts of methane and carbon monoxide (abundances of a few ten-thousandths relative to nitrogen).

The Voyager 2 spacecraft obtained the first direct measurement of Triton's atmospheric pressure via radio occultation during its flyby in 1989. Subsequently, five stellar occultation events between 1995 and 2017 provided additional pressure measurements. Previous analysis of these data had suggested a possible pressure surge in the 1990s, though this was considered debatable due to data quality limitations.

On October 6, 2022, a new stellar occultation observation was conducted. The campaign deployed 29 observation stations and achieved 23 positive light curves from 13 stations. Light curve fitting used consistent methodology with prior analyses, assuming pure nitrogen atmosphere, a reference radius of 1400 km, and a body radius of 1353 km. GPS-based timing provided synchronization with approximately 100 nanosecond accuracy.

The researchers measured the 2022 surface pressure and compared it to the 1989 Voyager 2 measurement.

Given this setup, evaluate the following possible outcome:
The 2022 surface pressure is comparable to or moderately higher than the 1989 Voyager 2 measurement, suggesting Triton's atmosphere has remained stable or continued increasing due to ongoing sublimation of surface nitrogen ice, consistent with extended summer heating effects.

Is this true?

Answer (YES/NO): NO